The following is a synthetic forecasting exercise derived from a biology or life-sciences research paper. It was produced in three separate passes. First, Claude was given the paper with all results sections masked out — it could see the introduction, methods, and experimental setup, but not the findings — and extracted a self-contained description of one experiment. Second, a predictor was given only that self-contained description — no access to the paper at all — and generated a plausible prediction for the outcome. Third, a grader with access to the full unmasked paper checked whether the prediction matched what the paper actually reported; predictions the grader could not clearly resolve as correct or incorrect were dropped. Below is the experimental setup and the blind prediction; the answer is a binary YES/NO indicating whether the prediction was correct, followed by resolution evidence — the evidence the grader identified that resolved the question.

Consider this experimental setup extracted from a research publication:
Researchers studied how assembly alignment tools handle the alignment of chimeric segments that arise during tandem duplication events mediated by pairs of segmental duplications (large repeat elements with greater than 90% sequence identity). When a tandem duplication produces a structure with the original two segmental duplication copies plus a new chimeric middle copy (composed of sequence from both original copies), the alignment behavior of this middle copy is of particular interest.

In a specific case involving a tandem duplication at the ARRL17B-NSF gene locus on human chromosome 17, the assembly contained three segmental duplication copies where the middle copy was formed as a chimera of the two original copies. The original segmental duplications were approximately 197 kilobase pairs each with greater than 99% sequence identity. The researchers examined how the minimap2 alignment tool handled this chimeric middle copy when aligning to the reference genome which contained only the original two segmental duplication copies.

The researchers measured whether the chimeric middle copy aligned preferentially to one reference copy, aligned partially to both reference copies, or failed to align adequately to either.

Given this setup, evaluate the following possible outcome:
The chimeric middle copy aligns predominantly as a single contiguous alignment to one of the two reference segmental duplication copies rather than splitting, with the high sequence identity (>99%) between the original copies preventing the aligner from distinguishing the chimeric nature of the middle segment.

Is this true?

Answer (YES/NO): NO